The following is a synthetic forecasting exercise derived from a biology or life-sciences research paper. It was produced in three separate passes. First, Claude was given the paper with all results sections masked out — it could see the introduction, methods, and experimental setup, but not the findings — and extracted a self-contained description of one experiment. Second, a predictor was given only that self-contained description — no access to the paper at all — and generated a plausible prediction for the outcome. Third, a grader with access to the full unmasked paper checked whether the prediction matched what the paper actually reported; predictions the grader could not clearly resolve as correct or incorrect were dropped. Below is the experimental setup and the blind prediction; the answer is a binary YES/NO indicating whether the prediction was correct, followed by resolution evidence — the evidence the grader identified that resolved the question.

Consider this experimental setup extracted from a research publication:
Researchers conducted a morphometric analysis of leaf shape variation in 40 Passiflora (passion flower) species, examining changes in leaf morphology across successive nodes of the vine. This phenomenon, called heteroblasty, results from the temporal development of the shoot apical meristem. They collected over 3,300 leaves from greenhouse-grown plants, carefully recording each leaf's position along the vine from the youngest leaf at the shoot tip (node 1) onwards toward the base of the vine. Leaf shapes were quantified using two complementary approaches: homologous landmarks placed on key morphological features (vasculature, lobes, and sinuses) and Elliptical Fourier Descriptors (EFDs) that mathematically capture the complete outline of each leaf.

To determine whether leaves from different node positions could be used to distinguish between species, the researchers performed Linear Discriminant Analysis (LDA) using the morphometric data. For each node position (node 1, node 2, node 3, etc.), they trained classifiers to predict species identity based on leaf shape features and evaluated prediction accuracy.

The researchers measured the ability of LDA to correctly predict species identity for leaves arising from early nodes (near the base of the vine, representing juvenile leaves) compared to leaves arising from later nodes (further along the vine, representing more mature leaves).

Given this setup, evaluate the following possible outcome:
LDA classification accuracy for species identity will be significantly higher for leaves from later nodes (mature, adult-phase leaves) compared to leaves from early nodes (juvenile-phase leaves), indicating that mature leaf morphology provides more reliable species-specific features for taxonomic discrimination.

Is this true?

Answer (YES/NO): YES